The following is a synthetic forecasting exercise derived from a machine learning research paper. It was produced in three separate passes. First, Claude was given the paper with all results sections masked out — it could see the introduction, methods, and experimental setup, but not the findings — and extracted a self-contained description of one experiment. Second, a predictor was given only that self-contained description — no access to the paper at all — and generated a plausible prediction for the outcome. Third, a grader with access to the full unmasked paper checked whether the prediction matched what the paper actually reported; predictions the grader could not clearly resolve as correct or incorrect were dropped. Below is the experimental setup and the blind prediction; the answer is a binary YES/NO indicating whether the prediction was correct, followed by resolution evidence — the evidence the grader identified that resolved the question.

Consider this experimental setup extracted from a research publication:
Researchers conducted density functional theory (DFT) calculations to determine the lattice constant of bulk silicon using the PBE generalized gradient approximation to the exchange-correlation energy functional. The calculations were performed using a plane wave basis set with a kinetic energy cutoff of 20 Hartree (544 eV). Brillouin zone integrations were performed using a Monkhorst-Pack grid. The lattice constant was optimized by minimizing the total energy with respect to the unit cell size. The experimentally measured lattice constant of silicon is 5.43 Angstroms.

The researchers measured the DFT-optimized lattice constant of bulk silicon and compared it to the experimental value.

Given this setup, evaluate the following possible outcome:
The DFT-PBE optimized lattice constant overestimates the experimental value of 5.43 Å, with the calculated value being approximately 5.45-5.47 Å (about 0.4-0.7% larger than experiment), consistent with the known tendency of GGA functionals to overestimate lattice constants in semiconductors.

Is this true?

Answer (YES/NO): YES